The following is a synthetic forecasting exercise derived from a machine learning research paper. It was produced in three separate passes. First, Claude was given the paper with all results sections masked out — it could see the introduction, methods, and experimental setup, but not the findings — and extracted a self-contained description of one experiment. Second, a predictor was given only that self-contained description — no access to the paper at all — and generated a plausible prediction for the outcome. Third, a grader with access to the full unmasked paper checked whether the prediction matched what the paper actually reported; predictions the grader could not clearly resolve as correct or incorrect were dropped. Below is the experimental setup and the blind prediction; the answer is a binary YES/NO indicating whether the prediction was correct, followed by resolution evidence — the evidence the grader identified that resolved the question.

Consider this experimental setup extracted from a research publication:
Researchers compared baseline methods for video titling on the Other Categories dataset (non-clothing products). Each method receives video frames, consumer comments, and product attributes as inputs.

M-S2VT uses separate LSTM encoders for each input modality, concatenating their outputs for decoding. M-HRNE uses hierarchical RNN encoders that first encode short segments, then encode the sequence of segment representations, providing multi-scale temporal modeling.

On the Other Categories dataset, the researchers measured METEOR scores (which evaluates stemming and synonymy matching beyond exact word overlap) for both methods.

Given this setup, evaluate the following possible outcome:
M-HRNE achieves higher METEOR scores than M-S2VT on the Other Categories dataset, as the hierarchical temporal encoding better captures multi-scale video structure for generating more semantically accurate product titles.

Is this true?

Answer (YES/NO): NO